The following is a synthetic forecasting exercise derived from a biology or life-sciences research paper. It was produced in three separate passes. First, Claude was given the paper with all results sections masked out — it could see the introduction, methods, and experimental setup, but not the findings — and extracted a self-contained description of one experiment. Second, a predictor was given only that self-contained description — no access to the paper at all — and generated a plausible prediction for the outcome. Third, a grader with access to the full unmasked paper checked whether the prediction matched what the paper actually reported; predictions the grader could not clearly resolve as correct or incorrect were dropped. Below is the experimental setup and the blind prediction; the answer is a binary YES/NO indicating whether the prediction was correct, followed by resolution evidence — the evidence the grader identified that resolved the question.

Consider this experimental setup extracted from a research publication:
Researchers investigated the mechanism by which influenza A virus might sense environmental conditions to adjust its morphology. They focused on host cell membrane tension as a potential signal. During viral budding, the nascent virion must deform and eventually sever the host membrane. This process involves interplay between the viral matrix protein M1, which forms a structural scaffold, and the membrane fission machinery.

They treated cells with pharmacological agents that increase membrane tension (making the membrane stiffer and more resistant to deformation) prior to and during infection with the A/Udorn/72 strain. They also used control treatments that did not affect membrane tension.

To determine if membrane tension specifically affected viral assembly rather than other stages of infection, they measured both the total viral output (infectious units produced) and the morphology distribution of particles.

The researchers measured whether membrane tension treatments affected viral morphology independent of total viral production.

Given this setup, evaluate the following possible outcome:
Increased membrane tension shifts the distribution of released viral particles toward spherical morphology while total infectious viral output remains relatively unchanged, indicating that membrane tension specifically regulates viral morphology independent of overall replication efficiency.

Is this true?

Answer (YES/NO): NO